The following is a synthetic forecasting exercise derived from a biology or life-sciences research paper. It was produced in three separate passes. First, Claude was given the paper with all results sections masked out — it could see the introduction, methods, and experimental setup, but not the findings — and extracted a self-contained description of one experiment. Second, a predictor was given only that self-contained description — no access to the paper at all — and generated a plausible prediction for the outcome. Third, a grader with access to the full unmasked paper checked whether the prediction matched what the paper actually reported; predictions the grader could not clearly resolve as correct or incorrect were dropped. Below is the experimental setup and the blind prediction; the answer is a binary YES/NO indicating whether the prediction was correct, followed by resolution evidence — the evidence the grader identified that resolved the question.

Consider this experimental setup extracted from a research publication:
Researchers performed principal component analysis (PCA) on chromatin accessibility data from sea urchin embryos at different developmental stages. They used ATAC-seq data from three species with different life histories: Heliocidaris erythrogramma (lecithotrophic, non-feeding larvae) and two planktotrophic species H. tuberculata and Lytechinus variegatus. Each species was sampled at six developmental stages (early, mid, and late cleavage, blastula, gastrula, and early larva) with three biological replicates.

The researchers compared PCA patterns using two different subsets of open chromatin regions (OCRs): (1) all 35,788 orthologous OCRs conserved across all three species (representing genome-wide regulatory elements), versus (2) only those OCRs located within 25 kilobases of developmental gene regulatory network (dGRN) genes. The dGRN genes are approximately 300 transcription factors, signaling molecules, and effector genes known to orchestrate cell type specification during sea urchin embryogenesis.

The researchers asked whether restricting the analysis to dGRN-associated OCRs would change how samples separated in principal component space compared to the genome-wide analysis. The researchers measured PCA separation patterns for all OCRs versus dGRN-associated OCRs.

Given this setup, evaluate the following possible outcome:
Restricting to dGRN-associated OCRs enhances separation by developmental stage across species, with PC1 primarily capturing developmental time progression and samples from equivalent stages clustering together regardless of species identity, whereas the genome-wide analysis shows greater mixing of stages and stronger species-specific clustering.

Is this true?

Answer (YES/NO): NO